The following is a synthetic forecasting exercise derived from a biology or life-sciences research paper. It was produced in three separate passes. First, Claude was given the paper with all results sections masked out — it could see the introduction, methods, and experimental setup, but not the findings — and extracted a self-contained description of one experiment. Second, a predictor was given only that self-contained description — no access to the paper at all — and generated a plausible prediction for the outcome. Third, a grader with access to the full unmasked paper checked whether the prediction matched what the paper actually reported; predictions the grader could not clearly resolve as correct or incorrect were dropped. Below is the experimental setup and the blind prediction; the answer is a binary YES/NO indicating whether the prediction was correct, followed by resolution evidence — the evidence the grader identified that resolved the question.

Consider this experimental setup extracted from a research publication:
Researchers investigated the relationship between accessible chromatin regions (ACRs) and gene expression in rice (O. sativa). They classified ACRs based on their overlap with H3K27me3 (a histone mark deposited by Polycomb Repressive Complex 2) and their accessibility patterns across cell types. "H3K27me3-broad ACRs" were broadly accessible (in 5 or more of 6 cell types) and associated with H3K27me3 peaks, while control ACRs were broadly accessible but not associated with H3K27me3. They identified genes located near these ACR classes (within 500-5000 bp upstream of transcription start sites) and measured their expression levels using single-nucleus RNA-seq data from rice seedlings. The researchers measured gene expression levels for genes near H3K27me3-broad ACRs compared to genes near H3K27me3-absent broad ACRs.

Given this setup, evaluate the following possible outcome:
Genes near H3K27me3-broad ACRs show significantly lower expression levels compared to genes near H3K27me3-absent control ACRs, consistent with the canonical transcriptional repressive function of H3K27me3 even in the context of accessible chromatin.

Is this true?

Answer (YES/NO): YES